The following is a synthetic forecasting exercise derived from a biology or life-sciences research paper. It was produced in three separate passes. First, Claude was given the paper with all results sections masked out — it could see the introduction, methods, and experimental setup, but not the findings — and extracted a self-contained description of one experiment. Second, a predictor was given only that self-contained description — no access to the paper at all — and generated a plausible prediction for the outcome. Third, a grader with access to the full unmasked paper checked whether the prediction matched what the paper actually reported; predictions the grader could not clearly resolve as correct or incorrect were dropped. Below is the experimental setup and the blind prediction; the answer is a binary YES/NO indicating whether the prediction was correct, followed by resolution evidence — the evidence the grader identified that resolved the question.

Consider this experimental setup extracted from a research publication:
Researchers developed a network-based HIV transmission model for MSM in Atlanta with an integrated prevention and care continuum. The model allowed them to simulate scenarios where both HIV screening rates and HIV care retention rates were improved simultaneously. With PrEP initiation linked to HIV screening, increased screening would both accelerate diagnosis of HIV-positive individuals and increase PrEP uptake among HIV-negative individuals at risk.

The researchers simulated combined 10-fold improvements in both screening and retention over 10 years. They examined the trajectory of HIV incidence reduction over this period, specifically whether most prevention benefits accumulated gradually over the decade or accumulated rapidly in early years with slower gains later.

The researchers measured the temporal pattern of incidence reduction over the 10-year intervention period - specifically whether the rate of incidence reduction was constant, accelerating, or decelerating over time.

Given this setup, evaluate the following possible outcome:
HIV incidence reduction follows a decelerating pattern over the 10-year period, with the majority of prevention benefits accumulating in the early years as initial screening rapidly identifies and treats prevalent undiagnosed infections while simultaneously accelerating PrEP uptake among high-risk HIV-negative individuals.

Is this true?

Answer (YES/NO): YES